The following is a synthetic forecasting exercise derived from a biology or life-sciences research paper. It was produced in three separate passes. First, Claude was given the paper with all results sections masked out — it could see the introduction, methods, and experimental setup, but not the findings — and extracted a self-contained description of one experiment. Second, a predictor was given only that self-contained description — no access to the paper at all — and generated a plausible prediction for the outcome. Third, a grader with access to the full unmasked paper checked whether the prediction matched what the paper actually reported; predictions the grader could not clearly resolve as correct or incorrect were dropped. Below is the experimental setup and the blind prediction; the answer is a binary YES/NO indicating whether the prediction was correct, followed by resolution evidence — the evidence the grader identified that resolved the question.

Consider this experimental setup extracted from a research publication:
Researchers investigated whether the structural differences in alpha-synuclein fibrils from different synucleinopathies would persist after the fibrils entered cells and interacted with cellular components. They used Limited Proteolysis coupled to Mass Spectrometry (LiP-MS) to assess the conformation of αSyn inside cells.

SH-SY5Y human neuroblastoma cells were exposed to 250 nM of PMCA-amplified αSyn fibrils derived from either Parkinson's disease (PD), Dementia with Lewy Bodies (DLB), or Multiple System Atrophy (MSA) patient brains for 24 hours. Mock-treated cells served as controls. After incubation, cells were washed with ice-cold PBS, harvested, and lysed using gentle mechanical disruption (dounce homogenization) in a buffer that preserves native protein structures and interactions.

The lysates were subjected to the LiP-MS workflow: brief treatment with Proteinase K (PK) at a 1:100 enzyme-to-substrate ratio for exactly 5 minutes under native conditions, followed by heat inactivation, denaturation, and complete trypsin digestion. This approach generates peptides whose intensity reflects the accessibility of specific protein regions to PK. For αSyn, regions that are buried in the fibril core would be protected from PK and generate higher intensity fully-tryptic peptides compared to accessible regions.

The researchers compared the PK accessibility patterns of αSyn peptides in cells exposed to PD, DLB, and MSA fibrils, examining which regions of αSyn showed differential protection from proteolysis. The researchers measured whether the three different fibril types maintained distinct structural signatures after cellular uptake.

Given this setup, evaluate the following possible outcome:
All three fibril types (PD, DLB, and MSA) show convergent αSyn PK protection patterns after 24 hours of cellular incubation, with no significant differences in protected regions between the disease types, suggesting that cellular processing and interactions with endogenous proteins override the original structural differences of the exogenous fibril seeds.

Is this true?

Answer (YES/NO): NO